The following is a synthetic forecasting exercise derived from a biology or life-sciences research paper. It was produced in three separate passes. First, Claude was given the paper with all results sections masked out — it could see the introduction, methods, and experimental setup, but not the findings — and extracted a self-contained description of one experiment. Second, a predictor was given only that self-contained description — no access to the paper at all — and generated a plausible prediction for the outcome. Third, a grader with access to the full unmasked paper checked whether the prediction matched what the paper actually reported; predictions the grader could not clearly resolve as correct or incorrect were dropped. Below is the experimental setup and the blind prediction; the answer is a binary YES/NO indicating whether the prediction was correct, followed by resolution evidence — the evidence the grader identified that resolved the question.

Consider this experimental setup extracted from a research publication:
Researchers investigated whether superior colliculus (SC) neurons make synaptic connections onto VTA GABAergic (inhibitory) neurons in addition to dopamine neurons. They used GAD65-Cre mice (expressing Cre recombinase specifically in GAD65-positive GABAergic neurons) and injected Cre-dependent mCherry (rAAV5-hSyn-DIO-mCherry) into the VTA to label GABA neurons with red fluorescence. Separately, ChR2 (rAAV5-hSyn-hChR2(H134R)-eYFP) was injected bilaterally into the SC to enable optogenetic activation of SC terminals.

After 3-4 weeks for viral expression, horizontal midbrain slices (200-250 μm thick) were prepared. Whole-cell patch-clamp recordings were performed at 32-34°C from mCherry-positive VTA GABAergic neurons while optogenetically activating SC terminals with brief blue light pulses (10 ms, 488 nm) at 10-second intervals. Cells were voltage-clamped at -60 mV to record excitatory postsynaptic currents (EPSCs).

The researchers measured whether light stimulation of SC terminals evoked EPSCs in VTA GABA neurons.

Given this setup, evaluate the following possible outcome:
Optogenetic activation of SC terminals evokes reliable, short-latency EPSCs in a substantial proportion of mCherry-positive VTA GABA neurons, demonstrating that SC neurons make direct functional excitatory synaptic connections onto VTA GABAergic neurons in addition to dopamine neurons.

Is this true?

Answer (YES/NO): YES